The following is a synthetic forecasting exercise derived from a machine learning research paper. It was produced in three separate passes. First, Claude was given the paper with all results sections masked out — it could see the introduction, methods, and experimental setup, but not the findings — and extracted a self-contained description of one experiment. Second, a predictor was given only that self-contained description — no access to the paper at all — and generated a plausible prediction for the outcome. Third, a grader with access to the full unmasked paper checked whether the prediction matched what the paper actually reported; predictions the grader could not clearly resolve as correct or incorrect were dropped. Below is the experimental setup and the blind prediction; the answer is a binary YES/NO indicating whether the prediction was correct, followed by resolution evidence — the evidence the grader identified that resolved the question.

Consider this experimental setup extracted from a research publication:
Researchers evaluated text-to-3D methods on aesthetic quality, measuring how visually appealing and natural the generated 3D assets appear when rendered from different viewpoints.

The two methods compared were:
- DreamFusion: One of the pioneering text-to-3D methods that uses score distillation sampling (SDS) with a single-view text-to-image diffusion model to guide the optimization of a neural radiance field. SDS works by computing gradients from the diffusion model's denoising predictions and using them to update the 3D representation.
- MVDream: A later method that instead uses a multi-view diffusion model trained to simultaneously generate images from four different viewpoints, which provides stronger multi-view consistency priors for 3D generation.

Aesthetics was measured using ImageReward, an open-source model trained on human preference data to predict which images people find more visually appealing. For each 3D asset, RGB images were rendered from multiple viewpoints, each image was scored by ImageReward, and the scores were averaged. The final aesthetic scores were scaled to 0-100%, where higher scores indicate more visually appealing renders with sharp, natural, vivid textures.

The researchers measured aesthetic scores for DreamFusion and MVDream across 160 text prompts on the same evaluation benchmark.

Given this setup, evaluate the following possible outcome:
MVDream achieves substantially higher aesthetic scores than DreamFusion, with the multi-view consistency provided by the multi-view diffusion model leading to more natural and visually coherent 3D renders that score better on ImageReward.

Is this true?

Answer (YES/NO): YES